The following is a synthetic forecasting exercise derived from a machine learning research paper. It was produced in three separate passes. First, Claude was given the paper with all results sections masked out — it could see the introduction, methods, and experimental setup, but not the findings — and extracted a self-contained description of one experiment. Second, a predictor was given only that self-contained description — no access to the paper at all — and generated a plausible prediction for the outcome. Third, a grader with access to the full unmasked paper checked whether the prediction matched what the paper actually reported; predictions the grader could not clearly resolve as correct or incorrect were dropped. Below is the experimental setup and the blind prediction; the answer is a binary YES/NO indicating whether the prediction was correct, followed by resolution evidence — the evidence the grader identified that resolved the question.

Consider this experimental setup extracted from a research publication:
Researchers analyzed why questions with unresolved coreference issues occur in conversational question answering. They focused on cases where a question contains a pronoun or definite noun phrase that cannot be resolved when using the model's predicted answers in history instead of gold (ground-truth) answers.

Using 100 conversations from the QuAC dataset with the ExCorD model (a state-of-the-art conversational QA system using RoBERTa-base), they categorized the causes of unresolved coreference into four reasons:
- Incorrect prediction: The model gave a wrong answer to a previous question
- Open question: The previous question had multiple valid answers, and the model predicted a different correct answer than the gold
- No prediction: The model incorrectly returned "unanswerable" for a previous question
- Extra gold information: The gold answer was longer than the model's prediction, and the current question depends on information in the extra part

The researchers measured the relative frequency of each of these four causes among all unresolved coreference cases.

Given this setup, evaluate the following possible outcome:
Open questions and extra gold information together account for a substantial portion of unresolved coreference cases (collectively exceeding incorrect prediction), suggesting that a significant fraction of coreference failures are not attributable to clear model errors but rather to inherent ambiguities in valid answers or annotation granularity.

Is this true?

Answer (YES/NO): YES